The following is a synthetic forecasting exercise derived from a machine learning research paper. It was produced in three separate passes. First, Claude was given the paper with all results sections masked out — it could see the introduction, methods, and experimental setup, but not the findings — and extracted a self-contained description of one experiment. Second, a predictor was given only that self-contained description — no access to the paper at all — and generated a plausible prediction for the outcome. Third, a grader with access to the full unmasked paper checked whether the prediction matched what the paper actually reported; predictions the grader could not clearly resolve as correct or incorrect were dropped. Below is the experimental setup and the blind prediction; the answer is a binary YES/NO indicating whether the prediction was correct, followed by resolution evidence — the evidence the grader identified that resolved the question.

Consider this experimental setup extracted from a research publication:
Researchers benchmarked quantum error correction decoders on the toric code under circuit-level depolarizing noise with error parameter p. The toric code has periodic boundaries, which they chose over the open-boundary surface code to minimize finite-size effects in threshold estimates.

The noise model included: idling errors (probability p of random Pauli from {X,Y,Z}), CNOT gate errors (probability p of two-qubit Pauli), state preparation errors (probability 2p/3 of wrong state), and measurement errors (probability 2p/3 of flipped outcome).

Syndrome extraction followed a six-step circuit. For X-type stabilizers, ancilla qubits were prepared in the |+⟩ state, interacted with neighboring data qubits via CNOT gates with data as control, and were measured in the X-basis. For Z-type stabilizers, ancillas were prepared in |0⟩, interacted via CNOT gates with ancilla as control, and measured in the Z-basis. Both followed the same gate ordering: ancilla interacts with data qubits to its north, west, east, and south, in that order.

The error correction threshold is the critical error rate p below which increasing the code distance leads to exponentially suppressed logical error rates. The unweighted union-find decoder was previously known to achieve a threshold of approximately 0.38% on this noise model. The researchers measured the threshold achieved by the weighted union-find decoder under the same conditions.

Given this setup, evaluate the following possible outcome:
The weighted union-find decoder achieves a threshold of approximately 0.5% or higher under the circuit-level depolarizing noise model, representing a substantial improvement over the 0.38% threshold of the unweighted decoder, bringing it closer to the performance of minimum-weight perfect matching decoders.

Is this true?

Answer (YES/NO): YES